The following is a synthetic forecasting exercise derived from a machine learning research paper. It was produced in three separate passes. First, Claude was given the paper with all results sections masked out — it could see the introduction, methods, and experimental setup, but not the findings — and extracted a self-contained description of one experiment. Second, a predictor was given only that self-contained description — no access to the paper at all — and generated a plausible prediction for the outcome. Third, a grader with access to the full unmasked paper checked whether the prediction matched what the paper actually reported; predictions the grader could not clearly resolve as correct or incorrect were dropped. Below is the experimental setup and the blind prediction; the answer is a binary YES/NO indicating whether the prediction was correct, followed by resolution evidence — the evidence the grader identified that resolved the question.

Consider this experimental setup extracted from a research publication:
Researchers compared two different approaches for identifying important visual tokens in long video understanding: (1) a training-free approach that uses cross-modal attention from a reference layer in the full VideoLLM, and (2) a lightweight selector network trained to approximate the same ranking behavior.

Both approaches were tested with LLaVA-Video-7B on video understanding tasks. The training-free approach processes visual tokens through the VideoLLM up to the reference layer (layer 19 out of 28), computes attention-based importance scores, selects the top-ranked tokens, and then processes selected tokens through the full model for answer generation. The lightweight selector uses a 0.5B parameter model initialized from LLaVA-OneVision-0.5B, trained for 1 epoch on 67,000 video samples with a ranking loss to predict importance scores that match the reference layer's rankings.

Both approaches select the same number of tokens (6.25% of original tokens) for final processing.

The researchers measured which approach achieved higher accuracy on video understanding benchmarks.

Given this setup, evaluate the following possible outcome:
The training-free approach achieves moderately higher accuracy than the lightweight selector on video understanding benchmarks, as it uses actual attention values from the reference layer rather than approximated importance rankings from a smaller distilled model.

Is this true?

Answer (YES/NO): NO